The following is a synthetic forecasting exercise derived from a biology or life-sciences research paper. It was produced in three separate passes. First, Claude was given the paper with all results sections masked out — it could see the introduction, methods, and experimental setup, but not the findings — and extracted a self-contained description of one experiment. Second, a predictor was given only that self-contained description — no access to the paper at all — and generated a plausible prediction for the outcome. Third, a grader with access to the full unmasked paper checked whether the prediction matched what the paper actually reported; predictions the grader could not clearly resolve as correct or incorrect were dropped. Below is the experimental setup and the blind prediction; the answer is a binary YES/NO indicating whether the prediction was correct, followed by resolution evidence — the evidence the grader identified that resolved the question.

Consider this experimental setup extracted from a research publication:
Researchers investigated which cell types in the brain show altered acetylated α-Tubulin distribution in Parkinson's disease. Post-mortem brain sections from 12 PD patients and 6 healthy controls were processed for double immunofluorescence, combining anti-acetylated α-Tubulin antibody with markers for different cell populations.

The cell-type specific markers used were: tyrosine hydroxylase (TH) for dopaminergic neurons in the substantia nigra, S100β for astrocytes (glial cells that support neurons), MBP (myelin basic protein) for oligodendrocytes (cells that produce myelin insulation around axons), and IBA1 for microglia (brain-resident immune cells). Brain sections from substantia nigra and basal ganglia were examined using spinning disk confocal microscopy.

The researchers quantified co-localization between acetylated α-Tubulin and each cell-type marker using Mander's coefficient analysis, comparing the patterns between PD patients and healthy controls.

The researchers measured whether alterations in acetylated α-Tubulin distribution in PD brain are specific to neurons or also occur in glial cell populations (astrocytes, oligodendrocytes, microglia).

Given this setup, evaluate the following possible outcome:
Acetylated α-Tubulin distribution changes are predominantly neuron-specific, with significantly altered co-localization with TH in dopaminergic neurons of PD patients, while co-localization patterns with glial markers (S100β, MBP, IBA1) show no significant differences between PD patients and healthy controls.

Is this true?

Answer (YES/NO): YES